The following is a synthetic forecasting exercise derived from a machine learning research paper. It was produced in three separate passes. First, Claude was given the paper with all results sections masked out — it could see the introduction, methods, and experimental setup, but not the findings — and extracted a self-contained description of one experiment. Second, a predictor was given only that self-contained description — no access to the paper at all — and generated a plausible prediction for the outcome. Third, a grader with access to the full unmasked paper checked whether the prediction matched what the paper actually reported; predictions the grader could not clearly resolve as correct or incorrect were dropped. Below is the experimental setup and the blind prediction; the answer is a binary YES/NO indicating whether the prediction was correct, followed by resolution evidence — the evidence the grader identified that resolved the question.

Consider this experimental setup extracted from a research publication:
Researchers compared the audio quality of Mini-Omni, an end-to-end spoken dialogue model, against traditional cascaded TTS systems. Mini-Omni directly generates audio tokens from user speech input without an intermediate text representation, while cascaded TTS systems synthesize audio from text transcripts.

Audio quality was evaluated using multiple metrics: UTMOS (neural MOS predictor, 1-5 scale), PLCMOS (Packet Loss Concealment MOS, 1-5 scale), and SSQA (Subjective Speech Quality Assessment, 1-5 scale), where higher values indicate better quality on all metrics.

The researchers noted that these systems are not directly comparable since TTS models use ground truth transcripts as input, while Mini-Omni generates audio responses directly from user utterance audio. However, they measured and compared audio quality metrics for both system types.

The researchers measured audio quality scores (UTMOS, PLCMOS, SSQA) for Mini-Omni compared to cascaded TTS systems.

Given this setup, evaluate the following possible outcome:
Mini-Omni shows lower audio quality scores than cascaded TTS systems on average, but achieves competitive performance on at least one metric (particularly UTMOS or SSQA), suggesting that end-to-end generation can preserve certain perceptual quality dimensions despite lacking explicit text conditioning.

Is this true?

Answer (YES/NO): NO